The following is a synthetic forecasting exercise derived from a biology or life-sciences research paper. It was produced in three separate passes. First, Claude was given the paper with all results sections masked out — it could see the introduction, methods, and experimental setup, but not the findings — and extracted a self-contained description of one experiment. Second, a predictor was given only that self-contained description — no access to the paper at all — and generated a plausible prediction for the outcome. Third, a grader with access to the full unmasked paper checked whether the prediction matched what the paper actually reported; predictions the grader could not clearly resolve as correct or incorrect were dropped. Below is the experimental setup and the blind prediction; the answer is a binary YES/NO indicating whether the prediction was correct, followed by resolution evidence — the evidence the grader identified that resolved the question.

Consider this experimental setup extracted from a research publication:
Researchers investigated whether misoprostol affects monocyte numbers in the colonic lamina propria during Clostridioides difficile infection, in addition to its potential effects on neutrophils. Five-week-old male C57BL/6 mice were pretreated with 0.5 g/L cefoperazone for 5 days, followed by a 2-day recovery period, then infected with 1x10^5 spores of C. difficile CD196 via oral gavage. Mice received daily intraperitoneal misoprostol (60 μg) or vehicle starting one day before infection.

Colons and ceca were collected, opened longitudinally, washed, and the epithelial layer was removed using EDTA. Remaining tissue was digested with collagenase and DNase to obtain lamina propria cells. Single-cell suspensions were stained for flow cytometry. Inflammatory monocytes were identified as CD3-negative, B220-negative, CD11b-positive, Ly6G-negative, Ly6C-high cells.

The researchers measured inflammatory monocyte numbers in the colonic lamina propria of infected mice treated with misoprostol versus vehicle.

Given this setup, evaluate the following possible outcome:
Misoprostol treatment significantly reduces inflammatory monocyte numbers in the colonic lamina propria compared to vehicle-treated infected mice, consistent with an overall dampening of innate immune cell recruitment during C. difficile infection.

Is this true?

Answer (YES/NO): YES